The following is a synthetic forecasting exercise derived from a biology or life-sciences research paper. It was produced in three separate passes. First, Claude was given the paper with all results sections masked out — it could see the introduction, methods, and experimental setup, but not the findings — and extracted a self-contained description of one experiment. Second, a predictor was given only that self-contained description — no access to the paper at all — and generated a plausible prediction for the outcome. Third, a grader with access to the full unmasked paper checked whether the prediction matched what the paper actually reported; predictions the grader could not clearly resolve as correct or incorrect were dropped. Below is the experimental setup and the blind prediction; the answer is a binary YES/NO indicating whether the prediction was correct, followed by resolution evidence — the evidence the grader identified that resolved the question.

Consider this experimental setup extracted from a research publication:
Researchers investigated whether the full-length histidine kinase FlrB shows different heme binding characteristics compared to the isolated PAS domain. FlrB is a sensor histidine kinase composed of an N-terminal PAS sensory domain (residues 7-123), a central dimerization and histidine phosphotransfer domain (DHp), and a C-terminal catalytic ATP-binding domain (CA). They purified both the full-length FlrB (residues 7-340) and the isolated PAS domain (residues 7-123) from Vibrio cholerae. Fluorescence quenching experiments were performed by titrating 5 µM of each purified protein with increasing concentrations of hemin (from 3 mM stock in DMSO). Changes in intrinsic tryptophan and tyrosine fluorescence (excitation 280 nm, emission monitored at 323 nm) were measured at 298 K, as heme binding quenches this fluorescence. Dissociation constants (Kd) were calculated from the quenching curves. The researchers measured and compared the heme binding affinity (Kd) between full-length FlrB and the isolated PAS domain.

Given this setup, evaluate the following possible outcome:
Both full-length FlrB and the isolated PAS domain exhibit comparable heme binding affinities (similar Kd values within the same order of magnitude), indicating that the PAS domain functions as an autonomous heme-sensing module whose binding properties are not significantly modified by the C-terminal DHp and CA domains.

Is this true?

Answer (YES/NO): YES